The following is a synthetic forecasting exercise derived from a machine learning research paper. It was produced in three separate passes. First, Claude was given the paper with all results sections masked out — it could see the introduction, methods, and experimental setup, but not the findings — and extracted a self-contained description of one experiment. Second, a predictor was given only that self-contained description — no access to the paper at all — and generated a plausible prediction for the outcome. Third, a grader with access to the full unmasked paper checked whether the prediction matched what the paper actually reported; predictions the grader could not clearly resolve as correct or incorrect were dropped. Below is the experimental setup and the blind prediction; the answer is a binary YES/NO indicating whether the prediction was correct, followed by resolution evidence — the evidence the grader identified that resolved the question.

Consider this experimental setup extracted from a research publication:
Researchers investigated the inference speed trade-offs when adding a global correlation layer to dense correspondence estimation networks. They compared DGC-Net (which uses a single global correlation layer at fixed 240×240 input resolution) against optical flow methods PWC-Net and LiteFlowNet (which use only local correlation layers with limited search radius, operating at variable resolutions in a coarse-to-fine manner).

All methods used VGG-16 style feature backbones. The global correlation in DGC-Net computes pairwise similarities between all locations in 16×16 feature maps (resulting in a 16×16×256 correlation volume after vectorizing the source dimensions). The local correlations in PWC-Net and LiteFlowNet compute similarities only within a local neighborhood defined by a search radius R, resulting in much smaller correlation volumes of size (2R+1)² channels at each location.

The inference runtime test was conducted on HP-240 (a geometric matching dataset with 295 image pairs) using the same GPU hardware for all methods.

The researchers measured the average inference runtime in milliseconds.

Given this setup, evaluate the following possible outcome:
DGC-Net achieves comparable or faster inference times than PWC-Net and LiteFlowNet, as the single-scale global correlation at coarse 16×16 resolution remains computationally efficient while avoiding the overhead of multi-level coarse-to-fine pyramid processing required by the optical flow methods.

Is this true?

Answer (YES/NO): NO